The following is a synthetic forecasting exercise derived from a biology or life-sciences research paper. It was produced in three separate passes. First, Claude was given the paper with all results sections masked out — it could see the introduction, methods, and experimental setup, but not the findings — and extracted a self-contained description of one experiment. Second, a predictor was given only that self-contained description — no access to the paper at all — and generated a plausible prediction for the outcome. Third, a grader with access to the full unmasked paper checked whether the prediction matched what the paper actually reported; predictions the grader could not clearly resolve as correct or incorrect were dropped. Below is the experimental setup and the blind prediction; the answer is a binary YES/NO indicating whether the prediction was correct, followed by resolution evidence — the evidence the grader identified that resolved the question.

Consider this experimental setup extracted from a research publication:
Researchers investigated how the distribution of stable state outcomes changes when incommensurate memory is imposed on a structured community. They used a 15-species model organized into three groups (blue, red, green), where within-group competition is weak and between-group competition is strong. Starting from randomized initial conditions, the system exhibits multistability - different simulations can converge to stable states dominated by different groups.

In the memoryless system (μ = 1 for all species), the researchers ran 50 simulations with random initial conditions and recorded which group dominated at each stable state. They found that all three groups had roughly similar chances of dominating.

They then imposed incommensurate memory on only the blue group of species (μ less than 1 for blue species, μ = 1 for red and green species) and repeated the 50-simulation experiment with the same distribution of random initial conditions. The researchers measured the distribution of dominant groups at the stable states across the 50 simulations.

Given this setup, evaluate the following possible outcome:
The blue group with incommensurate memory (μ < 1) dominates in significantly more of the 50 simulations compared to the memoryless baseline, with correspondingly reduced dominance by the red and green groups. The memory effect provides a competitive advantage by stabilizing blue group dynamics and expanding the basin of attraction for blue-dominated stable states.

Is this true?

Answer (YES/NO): NO